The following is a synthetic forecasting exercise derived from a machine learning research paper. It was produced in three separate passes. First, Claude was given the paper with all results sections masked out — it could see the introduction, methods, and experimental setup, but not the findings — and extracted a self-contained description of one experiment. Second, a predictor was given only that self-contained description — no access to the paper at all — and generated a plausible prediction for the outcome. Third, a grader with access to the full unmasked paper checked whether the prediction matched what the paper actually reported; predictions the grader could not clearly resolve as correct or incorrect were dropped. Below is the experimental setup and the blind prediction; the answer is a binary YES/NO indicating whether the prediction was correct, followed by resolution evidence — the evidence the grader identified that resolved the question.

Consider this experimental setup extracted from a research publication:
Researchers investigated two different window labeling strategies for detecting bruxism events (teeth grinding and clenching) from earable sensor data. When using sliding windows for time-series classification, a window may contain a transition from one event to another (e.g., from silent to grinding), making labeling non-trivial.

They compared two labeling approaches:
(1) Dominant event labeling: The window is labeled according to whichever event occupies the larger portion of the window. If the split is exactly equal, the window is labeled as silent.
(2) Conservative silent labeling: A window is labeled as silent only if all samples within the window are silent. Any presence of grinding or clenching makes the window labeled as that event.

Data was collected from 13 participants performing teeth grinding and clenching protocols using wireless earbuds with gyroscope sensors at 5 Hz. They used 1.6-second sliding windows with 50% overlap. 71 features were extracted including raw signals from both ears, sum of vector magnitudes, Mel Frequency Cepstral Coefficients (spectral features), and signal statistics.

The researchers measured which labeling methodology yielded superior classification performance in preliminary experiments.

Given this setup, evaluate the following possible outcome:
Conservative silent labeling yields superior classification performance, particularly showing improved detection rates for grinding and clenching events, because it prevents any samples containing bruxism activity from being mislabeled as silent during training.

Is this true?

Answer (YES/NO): NO